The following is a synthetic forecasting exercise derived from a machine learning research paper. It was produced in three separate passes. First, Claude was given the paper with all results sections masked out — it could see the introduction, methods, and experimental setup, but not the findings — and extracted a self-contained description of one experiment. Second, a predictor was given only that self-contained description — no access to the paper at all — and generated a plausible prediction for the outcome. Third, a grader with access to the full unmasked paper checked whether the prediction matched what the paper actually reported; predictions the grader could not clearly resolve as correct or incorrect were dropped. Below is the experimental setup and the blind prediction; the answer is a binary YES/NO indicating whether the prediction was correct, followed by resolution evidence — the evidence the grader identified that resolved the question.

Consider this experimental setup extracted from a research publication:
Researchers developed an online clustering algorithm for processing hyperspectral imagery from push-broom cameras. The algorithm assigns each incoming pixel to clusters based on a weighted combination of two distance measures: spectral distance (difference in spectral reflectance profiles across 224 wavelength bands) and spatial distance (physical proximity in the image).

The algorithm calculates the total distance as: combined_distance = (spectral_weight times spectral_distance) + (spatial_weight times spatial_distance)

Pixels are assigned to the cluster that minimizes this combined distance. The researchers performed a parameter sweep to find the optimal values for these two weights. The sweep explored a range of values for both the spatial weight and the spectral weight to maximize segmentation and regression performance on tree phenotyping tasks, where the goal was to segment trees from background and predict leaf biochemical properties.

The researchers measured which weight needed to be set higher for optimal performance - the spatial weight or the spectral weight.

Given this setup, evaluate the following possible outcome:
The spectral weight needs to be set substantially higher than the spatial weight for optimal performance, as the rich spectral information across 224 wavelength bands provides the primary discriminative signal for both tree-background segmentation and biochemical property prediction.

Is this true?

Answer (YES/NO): NO